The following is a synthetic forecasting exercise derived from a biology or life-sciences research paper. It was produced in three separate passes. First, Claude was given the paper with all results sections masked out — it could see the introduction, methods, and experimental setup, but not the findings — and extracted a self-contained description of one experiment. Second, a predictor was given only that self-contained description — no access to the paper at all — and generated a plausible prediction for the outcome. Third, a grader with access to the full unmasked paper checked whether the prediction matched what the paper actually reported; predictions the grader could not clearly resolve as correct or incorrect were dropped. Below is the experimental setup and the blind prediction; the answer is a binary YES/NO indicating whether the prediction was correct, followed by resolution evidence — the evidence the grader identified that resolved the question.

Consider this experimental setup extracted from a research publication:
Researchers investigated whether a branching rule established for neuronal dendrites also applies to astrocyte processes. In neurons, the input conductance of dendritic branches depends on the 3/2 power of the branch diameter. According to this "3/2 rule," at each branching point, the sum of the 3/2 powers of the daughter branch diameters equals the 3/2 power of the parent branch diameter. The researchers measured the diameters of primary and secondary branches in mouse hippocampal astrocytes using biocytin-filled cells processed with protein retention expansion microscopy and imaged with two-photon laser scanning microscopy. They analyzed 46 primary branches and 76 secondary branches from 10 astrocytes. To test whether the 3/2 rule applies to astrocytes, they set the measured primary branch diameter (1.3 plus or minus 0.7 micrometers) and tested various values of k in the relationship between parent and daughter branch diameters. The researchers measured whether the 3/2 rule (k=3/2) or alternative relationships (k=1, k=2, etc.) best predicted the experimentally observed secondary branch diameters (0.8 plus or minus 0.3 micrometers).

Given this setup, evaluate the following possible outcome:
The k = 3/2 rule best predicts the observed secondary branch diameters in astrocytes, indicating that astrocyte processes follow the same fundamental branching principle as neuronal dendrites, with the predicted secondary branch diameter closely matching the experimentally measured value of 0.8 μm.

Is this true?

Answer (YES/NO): YES